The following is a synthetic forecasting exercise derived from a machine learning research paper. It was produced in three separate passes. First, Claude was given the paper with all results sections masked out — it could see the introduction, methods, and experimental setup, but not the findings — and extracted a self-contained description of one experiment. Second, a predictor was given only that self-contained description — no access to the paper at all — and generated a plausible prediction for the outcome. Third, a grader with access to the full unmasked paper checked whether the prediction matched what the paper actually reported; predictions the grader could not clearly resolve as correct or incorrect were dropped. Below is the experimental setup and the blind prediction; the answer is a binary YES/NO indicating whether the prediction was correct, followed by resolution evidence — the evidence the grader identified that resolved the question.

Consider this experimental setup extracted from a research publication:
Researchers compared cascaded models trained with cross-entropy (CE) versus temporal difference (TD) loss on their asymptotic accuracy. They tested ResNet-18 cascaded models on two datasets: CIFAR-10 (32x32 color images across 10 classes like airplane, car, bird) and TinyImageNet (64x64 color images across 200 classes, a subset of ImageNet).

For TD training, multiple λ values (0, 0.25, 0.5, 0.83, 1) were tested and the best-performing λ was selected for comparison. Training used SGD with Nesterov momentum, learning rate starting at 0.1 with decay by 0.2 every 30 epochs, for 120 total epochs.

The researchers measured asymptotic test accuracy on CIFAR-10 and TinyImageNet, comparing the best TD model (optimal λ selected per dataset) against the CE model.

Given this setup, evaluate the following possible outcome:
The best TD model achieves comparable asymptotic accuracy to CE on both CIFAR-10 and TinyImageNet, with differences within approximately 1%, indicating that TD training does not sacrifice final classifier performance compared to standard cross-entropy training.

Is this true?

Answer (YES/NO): YES